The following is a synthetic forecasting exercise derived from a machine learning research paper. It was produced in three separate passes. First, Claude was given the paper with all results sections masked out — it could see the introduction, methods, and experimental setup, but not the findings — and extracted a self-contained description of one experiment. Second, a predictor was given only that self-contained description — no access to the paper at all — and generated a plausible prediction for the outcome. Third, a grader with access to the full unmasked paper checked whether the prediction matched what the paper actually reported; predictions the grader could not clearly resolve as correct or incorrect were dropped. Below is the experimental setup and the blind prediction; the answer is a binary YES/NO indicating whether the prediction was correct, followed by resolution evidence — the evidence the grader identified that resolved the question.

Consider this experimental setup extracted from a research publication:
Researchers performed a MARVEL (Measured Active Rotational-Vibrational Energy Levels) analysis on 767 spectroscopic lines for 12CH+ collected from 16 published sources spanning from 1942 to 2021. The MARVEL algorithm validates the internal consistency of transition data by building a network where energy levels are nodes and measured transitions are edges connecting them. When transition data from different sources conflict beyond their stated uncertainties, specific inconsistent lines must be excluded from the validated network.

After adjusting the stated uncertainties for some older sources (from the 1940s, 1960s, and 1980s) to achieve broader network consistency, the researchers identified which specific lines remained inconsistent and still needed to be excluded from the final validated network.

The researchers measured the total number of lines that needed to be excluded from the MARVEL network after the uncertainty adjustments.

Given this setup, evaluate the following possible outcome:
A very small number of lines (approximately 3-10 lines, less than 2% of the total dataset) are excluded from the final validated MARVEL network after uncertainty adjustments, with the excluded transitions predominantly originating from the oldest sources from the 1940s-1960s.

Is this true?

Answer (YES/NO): NO